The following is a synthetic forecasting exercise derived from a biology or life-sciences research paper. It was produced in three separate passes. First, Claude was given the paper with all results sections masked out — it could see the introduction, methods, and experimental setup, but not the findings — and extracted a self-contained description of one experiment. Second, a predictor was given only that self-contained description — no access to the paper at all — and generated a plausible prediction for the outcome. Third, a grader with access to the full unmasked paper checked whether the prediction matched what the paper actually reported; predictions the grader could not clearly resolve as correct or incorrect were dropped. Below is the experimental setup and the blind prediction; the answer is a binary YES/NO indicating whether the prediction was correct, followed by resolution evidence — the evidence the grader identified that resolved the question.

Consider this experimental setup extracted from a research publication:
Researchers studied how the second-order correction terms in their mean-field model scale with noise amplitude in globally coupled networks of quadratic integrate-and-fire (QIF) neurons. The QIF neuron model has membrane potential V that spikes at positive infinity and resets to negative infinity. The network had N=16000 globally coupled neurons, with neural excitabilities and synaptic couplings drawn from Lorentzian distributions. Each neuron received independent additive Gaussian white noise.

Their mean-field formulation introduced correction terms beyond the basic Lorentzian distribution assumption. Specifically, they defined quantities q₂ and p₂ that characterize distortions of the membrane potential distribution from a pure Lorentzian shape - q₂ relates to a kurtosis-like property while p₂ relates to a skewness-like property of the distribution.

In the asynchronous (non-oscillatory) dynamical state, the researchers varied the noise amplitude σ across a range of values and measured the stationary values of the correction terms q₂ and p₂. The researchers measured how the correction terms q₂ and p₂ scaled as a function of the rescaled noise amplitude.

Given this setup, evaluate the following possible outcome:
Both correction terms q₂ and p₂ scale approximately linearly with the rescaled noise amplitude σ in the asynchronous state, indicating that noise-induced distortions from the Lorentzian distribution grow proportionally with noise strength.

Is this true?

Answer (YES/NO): NO